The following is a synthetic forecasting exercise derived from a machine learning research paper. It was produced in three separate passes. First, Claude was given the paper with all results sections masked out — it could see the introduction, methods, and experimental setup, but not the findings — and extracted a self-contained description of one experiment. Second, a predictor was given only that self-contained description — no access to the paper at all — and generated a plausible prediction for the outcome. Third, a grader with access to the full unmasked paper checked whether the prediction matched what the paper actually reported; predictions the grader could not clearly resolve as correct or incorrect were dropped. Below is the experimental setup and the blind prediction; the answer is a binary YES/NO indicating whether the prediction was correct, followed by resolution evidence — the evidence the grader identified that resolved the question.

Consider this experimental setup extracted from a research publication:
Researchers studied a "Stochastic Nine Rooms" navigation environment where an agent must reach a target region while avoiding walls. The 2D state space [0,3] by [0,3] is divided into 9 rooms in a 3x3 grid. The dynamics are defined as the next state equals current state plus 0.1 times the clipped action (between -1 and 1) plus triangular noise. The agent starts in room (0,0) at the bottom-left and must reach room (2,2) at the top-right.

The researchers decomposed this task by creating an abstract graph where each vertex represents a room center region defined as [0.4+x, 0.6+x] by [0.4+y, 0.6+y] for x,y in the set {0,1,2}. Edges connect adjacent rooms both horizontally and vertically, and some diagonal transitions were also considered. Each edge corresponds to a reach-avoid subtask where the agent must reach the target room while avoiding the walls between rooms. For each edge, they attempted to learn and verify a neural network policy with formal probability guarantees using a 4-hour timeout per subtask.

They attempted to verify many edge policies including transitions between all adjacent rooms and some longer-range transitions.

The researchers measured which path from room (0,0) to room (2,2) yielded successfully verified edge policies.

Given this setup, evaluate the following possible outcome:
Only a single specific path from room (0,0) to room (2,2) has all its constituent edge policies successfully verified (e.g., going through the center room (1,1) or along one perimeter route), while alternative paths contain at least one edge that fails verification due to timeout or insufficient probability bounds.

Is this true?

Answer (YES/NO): NO